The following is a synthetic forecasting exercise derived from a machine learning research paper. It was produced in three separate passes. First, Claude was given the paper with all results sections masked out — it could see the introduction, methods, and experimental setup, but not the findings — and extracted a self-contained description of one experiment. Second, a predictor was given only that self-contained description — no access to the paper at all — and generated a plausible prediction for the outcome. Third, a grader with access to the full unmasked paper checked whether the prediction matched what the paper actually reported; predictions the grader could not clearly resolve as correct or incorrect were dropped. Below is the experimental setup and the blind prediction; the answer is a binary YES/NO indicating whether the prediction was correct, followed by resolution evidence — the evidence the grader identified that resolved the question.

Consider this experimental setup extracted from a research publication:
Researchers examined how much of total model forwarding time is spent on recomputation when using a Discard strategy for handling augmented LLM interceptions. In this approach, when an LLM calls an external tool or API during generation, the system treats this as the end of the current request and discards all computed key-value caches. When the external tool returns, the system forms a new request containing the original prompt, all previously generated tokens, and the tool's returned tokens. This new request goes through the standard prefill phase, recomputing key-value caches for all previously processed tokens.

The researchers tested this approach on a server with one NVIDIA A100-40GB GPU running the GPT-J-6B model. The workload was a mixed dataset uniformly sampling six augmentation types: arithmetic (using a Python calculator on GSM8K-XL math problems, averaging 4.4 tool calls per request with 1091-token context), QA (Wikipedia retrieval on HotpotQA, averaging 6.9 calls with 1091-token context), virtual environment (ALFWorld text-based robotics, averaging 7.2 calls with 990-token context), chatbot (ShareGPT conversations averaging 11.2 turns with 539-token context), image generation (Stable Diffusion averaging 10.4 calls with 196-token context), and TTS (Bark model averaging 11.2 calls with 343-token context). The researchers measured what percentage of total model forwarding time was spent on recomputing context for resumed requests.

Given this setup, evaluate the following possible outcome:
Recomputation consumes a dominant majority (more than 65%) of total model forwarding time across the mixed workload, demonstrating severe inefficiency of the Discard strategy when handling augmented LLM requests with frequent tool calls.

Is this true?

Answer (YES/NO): NO